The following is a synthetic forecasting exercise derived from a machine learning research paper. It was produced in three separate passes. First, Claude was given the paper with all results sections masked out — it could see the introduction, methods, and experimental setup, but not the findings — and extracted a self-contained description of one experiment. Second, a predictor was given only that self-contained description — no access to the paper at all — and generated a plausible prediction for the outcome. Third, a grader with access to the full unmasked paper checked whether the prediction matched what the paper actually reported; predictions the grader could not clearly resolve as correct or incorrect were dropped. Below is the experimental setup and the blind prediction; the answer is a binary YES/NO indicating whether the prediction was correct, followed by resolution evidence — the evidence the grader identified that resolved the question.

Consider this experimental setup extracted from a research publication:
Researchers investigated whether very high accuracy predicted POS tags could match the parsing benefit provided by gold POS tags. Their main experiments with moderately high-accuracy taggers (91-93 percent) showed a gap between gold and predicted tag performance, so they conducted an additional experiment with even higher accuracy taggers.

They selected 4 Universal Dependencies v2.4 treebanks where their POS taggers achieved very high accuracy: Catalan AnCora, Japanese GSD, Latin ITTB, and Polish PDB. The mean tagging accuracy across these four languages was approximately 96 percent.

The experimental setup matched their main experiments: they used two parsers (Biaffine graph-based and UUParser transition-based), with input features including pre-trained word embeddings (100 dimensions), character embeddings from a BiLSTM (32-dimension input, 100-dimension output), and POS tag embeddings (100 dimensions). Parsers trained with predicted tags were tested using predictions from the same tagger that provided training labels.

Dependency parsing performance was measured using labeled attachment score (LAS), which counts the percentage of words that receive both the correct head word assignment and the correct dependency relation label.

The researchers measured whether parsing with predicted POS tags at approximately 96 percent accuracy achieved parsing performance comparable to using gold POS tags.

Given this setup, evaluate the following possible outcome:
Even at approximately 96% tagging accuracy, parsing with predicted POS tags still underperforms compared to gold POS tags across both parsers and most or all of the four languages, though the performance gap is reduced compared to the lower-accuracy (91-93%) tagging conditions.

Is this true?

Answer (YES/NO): NO